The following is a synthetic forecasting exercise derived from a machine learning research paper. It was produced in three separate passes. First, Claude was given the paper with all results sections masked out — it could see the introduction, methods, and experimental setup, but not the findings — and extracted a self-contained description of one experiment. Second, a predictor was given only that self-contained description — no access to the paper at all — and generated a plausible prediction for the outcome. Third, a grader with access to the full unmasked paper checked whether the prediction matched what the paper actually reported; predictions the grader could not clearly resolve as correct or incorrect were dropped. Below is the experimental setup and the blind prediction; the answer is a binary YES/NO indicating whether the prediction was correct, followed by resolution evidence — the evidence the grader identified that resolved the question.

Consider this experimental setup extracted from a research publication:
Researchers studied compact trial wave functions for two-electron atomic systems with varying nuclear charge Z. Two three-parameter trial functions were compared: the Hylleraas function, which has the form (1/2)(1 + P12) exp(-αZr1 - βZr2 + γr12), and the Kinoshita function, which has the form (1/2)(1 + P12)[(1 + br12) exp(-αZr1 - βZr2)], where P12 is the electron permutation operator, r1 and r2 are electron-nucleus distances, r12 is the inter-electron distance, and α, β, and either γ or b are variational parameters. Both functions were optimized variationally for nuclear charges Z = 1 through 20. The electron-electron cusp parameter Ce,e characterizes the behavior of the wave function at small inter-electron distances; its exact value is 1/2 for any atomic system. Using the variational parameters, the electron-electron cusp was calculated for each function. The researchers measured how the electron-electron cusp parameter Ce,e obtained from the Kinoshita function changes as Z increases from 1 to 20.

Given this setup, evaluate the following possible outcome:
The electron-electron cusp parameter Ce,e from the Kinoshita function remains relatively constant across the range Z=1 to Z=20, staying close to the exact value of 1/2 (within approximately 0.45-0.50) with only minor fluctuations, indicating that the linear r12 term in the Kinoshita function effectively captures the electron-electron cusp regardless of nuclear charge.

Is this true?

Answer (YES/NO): NO